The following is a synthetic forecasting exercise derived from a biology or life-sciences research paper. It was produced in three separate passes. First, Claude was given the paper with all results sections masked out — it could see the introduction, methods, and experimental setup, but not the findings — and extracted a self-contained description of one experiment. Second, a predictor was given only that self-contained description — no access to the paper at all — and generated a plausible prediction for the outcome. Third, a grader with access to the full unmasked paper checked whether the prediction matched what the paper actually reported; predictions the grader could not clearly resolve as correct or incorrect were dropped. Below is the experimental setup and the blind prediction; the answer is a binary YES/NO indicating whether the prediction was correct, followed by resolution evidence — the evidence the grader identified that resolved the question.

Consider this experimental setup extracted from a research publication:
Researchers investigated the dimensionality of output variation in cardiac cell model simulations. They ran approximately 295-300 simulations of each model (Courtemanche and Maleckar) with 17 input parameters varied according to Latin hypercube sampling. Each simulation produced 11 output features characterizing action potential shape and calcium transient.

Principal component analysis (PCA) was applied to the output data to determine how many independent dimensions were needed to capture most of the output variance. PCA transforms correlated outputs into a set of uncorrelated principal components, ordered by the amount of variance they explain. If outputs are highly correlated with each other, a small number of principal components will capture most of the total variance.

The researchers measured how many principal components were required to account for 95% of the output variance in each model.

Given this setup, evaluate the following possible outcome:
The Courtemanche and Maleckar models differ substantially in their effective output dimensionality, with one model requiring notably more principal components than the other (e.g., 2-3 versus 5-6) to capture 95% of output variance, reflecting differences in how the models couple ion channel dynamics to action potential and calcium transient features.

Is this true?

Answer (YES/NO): NO